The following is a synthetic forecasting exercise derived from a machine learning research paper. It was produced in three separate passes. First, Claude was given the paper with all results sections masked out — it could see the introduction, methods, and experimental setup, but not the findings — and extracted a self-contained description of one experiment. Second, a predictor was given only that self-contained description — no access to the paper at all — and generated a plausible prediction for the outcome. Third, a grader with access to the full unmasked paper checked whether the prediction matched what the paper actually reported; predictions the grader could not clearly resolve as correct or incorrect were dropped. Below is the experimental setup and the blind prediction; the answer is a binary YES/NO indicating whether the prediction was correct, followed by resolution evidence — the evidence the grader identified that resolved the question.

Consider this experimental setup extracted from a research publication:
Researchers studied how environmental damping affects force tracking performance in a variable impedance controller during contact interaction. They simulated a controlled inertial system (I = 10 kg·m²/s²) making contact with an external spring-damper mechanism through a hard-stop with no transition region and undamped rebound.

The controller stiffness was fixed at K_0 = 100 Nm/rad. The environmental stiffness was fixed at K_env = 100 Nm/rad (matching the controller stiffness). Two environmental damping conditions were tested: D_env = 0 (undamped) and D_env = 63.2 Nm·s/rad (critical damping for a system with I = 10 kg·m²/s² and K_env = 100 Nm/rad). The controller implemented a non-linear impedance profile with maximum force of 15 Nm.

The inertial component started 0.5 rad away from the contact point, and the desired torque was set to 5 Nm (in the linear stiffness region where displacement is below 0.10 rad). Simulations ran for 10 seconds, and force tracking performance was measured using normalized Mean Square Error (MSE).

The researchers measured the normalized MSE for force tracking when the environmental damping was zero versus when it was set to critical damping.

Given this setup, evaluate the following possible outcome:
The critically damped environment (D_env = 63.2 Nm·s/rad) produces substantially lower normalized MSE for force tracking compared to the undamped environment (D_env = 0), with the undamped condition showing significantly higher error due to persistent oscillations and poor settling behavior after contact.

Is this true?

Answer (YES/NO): NO